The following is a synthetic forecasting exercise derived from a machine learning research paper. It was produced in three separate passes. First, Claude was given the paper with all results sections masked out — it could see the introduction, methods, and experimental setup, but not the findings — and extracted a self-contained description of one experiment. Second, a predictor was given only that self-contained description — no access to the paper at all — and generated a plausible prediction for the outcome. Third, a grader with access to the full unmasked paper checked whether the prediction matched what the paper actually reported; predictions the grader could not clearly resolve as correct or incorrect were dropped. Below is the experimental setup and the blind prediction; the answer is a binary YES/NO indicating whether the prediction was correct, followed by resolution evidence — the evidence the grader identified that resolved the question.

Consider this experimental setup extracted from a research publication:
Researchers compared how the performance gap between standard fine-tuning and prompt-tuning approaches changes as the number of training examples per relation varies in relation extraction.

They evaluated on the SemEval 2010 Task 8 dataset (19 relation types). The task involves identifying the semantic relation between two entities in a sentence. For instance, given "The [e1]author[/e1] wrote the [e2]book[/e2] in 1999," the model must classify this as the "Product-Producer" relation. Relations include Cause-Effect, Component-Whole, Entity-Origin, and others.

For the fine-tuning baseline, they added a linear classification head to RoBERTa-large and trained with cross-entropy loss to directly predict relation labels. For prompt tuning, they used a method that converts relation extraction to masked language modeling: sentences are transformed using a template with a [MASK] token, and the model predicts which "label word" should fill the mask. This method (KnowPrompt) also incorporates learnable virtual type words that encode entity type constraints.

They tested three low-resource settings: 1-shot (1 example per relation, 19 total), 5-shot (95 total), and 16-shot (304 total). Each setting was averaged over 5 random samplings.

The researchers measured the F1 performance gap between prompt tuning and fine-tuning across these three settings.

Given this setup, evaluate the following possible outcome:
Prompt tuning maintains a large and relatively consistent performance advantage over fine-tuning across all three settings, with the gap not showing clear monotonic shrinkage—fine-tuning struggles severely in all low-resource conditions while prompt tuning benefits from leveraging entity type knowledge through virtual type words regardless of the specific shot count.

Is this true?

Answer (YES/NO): NO